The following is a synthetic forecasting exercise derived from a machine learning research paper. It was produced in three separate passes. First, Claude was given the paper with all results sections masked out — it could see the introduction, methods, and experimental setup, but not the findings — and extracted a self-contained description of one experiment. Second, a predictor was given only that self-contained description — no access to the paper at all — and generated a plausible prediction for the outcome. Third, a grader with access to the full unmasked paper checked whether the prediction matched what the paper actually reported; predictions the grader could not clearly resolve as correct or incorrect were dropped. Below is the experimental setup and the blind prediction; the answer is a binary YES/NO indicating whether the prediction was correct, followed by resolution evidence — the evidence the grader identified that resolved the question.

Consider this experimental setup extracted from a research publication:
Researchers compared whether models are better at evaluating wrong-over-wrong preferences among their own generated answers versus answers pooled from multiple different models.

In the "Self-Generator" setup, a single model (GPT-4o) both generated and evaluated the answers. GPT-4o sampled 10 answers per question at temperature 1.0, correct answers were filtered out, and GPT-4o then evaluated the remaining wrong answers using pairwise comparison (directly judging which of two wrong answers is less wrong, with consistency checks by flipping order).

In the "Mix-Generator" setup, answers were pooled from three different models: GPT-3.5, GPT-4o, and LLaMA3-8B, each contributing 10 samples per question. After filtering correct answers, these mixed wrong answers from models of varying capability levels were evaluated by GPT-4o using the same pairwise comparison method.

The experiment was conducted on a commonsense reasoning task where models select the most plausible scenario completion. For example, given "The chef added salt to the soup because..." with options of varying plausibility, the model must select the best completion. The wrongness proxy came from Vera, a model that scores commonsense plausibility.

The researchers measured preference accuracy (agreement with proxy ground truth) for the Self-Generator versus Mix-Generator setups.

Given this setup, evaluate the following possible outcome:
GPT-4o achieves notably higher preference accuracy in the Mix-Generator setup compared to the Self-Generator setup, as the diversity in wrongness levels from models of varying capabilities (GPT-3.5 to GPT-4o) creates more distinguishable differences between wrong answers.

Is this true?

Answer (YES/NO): NO